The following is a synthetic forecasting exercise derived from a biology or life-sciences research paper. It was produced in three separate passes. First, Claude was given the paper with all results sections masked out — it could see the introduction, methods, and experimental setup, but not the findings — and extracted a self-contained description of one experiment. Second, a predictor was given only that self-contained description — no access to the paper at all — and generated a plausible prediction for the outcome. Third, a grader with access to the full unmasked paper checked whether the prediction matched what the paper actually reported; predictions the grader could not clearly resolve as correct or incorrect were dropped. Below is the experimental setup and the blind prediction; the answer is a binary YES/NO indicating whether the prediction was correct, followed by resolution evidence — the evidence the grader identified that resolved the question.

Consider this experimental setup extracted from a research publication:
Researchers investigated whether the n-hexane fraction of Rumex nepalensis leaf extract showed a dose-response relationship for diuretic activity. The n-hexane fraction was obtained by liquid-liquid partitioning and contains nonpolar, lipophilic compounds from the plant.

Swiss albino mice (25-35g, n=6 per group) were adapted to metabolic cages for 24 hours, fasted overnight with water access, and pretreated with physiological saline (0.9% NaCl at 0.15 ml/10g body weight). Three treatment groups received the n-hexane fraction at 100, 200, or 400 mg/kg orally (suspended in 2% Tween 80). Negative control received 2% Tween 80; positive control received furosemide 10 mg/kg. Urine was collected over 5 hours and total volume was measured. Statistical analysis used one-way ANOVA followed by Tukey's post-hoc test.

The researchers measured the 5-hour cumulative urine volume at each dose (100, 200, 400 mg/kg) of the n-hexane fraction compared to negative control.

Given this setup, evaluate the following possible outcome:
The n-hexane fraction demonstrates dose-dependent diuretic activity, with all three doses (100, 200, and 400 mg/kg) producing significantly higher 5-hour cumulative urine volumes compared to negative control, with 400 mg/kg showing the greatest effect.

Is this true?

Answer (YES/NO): NO